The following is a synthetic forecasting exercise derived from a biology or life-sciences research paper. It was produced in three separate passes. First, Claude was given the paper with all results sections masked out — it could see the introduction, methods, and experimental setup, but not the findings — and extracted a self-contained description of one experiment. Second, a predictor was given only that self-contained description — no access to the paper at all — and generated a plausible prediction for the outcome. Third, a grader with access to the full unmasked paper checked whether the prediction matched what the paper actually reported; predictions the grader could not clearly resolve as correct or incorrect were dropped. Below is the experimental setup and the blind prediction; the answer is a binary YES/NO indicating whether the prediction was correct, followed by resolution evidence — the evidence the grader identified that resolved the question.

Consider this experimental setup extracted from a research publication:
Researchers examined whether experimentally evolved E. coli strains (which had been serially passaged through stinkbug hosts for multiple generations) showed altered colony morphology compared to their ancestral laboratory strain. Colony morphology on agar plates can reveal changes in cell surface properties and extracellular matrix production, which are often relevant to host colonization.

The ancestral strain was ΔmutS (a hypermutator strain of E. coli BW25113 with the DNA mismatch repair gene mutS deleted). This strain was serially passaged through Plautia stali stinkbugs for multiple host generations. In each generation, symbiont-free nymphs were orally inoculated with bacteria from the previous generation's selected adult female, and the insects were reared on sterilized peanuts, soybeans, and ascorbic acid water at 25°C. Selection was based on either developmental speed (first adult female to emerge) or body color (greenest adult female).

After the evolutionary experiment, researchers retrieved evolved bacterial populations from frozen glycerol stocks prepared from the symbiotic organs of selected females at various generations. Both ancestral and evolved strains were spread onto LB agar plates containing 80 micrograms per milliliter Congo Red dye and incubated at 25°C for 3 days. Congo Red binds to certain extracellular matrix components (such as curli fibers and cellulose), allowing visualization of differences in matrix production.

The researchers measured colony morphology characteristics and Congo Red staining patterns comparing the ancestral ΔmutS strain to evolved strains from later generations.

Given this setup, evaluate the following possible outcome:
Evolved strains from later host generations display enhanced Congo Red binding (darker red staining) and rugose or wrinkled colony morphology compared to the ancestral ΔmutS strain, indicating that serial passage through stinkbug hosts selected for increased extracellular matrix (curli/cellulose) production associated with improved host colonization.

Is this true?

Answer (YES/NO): NO